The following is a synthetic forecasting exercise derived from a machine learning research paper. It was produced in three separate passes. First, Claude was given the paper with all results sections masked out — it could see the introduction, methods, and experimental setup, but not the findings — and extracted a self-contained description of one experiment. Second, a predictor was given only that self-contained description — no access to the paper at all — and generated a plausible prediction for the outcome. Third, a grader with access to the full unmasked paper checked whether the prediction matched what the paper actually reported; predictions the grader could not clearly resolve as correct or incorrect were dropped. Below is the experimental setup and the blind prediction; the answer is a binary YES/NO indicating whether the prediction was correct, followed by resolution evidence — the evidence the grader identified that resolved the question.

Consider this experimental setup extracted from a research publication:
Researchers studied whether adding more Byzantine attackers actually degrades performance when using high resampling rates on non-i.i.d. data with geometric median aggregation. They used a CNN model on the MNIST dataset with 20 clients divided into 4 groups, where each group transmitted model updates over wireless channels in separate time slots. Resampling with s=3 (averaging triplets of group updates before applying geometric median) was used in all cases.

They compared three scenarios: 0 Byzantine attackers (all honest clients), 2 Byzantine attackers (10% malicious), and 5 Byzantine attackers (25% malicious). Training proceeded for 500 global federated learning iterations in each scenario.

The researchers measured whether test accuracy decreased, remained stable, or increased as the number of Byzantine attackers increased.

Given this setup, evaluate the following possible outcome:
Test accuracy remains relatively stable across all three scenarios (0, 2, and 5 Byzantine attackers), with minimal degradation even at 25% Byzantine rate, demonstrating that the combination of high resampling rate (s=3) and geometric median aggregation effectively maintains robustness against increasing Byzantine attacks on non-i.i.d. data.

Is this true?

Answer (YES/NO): NO